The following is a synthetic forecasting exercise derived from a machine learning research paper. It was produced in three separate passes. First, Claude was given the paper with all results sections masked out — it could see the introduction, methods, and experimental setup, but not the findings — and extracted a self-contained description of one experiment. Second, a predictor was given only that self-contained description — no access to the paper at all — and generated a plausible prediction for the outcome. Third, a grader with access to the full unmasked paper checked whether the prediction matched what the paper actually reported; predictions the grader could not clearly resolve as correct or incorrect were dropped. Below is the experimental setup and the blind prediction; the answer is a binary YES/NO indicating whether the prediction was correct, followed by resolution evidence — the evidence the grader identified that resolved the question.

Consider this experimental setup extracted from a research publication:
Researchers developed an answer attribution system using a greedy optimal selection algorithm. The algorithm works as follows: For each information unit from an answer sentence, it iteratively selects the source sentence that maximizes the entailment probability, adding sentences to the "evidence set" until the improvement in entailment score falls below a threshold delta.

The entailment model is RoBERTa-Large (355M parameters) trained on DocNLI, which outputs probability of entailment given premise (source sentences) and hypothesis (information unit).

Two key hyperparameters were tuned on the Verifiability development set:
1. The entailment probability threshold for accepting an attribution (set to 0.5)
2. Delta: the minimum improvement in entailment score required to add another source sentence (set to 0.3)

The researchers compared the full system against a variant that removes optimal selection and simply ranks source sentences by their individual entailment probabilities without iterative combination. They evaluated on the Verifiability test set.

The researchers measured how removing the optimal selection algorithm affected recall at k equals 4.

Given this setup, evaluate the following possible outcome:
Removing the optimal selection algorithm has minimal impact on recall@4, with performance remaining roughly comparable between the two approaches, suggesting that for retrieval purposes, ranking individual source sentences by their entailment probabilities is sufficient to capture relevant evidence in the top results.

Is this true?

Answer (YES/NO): NO